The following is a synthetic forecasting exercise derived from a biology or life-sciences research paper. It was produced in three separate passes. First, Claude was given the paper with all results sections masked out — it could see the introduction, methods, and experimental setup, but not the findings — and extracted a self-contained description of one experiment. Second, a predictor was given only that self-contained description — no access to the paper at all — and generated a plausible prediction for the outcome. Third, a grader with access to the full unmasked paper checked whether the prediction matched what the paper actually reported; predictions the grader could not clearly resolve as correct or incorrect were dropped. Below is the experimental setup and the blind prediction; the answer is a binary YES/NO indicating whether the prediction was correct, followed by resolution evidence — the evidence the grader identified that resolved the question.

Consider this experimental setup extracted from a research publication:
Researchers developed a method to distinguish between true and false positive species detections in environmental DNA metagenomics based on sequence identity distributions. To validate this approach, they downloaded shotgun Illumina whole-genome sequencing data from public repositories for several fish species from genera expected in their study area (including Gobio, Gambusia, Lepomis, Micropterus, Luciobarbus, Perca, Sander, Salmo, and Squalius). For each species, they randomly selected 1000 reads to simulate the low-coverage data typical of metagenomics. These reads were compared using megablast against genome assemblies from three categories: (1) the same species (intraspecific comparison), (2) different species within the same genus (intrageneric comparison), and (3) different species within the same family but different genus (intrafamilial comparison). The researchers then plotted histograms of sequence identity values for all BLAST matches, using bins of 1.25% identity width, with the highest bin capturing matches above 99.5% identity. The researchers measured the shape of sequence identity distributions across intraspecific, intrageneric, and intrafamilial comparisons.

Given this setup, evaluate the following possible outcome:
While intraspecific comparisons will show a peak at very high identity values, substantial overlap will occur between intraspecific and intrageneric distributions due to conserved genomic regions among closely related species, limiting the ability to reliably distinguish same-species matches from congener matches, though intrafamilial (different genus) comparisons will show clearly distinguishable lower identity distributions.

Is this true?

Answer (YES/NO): NO